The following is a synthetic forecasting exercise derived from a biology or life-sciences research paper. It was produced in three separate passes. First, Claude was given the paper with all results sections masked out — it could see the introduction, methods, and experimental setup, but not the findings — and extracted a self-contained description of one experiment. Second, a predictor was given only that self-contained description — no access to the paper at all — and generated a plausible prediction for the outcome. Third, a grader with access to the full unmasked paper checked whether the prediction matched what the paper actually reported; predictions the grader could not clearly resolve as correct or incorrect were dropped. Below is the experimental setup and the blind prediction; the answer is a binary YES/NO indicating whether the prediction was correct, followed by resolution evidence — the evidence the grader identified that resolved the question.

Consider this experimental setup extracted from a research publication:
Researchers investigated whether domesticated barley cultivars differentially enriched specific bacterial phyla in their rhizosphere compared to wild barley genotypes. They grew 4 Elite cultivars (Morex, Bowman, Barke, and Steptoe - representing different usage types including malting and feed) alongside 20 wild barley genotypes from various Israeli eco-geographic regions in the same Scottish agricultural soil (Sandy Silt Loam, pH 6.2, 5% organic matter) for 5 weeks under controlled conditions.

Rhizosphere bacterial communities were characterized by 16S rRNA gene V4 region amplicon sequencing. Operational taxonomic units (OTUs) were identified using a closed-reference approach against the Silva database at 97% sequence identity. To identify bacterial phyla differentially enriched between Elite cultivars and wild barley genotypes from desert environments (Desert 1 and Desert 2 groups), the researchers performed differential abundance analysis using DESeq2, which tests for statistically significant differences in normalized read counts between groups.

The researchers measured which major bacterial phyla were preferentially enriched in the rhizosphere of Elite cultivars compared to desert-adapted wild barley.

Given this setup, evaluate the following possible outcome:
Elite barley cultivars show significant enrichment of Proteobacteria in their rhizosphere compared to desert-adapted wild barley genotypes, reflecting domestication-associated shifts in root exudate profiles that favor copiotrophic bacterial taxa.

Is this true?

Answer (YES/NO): NO